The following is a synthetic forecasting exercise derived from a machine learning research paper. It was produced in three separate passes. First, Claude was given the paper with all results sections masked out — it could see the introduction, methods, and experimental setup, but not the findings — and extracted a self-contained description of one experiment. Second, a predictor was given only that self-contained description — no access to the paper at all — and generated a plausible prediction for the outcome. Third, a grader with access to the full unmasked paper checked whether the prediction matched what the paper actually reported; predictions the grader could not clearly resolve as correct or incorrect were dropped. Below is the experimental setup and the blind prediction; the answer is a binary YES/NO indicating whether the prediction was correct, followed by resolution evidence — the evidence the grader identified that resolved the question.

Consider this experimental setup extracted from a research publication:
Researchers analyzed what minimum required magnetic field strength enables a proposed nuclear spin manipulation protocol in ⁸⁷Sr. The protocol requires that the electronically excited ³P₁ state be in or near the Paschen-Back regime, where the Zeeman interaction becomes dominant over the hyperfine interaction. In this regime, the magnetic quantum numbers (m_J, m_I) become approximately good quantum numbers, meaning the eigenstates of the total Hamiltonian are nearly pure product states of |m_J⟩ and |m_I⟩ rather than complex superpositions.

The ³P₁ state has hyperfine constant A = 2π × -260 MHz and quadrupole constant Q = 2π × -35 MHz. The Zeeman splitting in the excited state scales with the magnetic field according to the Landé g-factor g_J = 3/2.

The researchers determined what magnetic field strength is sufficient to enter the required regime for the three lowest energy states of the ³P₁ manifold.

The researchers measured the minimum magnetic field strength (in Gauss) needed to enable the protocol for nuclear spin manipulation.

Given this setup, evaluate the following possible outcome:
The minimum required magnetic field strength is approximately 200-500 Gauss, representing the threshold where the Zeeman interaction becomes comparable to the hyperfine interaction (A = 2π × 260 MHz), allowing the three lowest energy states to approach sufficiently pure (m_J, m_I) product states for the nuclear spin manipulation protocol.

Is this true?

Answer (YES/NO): YES